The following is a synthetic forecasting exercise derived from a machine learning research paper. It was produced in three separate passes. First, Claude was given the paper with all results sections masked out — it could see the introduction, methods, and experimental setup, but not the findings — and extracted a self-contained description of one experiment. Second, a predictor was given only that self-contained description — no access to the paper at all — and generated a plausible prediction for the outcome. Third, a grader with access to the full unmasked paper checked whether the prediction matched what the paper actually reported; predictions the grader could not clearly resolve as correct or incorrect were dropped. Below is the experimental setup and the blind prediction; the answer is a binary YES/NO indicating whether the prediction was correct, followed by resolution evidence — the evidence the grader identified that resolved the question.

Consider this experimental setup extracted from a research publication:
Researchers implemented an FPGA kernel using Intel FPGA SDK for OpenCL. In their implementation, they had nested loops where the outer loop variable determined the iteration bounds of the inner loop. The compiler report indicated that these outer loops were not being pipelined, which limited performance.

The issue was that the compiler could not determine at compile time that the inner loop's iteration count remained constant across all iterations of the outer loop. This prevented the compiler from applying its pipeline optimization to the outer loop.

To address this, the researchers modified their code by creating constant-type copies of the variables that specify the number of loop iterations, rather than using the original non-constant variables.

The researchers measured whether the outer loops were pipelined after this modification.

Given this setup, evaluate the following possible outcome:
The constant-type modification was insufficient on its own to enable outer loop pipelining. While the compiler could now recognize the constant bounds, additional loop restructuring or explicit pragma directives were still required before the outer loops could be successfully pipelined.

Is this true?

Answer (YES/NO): NO